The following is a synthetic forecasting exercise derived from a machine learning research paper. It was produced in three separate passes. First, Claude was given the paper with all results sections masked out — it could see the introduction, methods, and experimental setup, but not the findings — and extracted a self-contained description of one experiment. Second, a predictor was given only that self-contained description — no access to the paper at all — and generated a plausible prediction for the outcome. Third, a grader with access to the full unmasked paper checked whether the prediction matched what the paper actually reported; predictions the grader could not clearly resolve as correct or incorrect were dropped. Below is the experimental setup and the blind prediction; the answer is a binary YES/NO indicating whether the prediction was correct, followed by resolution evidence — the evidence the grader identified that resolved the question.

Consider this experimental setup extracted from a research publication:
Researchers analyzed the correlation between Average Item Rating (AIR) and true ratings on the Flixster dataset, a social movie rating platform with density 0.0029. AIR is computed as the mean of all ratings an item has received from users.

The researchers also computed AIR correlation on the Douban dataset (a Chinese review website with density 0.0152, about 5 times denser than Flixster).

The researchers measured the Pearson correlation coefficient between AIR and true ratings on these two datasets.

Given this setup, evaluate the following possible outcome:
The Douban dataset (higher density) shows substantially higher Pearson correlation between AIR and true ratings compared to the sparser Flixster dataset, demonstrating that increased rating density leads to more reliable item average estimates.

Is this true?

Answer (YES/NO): YES